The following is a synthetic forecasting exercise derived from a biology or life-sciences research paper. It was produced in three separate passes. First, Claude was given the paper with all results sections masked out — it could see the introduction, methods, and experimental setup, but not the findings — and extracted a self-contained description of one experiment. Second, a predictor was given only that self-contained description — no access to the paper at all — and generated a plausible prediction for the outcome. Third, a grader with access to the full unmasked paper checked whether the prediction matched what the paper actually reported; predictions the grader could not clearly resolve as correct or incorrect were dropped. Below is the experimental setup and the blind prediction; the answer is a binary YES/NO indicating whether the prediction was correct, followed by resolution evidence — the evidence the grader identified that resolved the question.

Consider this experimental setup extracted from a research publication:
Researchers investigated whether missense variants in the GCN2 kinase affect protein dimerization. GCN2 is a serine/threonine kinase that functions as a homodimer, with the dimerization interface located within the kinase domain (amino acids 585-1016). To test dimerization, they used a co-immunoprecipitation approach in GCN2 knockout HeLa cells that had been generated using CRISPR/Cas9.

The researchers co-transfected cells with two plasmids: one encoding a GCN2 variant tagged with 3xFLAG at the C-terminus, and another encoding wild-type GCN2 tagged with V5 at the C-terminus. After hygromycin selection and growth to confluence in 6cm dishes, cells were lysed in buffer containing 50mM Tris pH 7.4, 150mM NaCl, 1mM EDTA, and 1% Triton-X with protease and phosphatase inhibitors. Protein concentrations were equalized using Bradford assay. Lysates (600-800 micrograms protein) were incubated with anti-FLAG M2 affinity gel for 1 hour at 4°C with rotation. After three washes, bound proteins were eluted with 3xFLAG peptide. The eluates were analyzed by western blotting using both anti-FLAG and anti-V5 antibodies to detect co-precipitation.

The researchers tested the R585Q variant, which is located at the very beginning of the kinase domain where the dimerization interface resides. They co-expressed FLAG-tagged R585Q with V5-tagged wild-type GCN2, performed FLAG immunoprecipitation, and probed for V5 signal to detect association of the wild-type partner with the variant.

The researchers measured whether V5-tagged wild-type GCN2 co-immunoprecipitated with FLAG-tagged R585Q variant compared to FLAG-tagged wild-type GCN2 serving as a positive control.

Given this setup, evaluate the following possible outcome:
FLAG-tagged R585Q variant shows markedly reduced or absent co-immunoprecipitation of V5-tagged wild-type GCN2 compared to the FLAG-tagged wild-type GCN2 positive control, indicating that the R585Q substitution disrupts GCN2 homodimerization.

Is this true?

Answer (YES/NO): NO